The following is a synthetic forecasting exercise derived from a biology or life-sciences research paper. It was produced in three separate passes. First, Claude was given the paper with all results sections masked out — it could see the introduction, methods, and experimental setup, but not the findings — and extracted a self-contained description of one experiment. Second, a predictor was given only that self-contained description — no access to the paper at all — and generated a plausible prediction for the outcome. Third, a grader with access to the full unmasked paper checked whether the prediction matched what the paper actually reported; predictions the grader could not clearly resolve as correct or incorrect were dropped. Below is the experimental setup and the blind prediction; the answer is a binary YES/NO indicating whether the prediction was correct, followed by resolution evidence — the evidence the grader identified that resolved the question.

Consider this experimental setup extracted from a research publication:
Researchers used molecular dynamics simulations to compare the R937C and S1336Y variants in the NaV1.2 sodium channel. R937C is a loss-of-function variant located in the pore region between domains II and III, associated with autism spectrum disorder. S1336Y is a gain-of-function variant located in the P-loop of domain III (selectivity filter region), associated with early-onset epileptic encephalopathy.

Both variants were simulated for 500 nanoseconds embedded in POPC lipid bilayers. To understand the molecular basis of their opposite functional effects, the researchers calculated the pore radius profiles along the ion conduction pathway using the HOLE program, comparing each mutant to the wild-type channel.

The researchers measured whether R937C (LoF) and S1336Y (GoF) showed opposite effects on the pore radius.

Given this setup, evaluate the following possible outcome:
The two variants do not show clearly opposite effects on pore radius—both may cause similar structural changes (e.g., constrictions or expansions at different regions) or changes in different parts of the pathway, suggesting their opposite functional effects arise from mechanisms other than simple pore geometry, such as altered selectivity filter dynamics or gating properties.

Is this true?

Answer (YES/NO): YES